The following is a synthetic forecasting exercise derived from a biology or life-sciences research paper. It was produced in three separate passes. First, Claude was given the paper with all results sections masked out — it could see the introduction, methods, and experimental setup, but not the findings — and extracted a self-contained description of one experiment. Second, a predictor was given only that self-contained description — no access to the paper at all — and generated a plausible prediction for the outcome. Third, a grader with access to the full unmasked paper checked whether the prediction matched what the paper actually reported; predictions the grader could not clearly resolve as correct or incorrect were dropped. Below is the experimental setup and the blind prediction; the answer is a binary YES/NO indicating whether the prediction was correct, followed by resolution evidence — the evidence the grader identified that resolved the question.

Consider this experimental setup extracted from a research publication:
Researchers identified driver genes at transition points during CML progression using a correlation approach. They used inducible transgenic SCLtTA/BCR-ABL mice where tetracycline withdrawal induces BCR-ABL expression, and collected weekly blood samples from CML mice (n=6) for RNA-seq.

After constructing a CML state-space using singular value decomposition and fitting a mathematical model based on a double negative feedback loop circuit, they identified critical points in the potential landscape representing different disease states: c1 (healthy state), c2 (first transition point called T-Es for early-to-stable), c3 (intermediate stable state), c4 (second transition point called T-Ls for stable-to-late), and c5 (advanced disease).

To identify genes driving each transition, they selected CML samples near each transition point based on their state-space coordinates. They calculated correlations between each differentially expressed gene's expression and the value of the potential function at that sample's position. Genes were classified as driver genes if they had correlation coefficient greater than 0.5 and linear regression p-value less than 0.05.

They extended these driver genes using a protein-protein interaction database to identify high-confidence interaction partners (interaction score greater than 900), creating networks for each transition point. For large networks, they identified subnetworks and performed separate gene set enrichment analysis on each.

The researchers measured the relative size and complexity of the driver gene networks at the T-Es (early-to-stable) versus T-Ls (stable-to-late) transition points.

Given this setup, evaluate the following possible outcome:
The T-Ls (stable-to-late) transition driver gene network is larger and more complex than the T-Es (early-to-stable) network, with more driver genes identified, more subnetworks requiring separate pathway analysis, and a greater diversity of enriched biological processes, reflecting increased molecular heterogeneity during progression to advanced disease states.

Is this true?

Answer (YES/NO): YES